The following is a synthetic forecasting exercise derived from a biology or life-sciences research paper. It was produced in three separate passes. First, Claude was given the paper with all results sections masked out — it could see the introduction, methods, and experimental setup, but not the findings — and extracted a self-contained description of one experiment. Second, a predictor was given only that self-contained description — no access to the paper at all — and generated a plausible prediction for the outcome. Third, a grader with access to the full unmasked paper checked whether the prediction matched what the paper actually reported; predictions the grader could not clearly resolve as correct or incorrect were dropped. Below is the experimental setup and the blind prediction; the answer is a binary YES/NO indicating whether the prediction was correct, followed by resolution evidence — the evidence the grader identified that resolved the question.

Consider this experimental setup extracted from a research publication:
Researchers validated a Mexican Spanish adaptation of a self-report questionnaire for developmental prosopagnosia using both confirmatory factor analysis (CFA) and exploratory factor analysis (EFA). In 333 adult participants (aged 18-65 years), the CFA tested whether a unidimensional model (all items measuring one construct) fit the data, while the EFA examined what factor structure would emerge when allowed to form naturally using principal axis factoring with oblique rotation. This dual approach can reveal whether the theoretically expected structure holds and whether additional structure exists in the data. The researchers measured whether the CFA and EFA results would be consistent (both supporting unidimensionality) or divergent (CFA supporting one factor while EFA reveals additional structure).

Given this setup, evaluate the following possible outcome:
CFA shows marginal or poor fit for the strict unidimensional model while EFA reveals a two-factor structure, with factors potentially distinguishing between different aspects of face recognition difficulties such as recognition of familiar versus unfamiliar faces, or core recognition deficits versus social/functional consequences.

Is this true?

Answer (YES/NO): NO